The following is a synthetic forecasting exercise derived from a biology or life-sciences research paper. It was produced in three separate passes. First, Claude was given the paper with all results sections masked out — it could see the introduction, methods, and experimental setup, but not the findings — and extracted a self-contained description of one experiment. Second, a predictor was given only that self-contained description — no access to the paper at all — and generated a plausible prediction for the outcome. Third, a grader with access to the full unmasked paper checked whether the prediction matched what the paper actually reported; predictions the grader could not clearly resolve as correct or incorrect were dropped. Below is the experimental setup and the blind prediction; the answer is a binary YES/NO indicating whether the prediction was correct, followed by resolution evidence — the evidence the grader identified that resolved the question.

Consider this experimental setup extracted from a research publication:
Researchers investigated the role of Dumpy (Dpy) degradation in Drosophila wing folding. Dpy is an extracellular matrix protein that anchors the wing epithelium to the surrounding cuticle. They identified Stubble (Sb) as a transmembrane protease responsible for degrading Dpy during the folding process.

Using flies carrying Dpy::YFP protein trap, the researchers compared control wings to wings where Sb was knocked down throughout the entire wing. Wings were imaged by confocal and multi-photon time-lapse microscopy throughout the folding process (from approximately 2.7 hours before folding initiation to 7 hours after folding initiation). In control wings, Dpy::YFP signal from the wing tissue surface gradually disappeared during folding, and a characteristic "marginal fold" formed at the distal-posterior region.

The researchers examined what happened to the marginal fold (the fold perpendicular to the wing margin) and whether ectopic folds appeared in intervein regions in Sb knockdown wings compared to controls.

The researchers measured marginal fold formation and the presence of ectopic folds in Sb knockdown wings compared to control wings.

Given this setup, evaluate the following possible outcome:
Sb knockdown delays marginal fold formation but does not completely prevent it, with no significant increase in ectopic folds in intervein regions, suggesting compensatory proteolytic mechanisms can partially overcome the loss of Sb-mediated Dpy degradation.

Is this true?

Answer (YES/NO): NO